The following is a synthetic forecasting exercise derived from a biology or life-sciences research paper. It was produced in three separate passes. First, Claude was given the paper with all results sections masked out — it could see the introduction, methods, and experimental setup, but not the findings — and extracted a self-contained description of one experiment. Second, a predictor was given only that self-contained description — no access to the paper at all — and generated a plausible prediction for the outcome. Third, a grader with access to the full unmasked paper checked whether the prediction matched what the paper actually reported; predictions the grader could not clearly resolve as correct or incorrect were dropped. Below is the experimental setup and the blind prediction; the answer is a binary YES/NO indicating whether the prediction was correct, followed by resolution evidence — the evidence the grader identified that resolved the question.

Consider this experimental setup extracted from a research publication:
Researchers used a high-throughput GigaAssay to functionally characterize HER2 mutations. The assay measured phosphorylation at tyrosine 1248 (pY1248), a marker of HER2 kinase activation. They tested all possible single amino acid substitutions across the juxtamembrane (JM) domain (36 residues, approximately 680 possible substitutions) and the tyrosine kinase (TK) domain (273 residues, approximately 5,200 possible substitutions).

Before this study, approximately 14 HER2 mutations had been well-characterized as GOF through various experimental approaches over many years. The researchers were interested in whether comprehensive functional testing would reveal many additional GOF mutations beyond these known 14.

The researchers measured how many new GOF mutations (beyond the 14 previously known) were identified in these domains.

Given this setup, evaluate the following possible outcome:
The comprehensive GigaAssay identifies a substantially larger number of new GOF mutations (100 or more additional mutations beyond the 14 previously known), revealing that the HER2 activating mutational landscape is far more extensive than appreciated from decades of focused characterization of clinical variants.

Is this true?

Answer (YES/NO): YES